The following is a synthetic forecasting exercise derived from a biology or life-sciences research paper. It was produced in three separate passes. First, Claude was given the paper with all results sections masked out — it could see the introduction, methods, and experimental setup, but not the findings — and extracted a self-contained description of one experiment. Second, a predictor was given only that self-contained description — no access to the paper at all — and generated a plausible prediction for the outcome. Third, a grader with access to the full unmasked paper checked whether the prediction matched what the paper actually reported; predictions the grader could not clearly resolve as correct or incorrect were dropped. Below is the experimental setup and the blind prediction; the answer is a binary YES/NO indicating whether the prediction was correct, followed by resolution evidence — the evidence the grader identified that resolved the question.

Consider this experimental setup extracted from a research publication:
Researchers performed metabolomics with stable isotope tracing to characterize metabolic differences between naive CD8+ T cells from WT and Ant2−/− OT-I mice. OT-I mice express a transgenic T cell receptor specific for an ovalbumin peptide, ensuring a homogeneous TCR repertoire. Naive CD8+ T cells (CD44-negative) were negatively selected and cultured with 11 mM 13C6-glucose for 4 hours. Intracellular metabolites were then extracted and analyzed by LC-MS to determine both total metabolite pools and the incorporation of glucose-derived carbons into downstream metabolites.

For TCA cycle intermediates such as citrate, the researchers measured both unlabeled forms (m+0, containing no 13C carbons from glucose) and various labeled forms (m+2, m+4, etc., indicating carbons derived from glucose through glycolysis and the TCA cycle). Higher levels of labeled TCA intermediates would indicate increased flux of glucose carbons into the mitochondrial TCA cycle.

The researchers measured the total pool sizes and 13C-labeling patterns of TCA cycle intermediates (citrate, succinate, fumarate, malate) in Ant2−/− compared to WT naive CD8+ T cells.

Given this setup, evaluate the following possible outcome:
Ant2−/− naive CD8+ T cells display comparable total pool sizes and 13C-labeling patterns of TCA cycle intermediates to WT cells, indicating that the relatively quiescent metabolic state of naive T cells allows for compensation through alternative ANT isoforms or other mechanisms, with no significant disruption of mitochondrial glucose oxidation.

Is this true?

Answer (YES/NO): NO